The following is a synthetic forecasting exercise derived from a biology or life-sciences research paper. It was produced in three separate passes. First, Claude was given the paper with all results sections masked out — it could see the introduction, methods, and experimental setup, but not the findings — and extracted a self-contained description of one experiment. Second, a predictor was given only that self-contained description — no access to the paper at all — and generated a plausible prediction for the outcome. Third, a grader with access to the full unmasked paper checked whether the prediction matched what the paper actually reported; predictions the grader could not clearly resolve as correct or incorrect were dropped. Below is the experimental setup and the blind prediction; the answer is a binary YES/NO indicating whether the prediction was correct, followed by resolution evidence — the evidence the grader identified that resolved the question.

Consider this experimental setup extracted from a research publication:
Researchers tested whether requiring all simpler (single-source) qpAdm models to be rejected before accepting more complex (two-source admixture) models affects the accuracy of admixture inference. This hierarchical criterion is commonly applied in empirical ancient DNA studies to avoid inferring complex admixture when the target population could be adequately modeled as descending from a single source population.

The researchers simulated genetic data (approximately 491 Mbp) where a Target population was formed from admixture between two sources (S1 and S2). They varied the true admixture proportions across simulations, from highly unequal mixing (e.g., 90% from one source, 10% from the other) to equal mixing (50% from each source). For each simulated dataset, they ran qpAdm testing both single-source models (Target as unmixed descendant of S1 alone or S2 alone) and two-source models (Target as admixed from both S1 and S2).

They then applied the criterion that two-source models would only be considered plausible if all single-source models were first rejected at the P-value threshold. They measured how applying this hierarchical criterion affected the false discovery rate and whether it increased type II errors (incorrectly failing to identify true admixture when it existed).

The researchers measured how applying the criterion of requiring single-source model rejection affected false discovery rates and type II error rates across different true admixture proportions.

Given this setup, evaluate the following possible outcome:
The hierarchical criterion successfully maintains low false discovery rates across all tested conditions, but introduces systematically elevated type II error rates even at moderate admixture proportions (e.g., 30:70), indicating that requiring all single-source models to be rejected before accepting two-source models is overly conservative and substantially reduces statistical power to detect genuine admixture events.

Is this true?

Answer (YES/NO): NO